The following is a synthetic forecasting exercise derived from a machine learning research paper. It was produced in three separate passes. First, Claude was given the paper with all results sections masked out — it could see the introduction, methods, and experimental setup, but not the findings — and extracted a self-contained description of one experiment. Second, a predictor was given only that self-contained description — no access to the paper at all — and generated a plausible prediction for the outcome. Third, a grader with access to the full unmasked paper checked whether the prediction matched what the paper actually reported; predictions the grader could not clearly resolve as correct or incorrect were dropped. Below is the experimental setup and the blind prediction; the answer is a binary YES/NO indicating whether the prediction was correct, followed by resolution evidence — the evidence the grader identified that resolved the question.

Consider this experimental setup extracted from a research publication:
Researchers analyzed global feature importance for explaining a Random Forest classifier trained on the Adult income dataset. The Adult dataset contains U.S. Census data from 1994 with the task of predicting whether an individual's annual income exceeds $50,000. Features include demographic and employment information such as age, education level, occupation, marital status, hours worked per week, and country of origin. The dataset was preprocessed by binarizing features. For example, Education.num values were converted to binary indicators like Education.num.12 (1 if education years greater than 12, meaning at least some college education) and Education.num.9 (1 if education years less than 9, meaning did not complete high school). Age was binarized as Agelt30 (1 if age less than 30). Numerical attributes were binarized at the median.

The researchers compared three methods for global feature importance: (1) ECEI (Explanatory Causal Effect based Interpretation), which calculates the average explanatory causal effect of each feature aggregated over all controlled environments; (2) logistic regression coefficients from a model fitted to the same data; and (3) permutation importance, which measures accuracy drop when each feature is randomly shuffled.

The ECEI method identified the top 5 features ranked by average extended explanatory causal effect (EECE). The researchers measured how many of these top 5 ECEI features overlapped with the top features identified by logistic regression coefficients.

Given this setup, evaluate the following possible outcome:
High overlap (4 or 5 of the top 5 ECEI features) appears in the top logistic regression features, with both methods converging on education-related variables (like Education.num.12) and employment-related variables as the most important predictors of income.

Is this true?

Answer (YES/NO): NO